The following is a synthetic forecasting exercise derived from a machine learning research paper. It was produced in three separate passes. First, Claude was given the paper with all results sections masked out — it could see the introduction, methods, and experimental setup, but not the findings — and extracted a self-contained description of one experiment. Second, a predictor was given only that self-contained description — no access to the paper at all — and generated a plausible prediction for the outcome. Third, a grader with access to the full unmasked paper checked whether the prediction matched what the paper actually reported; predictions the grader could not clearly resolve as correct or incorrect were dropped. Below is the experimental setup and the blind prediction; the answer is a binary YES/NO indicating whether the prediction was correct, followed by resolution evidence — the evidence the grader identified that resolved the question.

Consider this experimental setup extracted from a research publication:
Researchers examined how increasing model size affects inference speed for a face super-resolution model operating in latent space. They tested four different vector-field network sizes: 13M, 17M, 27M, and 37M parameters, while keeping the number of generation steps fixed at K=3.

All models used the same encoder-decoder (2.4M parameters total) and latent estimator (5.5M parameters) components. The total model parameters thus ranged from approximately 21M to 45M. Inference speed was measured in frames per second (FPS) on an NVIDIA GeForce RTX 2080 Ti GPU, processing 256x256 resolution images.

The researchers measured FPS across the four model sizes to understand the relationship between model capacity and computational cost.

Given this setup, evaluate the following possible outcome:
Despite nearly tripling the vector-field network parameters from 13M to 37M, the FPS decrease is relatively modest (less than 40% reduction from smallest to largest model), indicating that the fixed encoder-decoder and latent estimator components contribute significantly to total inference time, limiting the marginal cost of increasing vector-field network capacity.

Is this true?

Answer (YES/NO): YES